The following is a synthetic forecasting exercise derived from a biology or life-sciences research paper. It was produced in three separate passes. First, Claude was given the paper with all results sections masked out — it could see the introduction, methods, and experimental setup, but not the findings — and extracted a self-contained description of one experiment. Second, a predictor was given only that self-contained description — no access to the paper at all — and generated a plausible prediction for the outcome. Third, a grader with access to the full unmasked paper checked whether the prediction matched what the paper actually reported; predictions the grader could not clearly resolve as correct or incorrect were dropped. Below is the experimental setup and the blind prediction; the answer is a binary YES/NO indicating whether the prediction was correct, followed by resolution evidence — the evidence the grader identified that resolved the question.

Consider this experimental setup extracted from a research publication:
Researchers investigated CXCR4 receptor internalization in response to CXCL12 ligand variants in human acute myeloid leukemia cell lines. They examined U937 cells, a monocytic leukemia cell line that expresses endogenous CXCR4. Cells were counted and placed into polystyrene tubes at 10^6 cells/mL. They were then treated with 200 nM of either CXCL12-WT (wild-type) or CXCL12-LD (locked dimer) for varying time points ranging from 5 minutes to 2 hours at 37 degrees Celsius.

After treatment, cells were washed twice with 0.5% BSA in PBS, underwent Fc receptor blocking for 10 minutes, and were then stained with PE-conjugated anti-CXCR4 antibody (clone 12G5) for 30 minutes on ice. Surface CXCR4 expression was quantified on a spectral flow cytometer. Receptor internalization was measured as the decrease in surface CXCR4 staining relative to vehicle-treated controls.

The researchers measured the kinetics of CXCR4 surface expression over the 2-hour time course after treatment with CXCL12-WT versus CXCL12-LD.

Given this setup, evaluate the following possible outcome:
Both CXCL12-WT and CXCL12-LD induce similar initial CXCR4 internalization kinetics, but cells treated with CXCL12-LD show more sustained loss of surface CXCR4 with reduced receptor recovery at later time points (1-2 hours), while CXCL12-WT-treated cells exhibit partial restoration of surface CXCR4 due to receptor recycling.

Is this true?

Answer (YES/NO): NO